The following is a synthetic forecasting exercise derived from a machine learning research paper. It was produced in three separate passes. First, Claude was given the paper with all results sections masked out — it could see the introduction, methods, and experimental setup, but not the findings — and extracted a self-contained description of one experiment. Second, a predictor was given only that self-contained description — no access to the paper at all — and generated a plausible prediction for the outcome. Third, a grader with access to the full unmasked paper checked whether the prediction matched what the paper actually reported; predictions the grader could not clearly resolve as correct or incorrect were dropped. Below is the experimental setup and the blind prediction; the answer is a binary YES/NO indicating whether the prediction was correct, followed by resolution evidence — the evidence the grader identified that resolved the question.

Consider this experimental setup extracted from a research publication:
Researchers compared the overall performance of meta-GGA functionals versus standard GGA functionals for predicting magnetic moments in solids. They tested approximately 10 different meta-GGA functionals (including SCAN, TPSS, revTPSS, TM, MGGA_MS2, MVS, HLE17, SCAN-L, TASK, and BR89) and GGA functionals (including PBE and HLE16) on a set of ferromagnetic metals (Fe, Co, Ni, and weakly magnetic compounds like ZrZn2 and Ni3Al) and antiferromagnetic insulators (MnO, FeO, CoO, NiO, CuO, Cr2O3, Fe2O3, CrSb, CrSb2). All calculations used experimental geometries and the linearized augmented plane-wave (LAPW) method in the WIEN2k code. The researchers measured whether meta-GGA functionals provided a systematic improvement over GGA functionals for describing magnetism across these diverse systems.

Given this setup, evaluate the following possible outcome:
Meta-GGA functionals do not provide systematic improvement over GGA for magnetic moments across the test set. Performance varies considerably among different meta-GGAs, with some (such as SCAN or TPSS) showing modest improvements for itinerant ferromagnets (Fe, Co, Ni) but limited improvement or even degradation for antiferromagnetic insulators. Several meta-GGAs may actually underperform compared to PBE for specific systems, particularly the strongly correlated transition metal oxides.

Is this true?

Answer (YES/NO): NO